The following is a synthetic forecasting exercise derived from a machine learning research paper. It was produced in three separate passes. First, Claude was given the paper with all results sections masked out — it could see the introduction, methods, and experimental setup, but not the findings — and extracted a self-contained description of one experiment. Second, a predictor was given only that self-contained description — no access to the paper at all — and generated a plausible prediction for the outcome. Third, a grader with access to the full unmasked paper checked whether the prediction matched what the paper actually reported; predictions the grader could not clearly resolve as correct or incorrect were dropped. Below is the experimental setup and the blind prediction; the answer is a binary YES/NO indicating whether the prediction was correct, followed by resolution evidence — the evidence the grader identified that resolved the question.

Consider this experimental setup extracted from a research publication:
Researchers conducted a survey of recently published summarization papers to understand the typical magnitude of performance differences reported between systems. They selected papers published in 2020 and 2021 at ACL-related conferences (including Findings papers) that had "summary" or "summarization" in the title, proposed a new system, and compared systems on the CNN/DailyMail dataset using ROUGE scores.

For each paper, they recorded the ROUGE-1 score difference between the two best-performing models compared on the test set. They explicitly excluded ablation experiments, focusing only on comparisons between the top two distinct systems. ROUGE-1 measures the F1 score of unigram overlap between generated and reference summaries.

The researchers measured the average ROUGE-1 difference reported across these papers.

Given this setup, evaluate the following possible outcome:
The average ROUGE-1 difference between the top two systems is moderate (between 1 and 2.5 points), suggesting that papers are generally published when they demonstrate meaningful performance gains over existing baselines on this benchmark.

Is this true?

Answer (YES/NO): NO